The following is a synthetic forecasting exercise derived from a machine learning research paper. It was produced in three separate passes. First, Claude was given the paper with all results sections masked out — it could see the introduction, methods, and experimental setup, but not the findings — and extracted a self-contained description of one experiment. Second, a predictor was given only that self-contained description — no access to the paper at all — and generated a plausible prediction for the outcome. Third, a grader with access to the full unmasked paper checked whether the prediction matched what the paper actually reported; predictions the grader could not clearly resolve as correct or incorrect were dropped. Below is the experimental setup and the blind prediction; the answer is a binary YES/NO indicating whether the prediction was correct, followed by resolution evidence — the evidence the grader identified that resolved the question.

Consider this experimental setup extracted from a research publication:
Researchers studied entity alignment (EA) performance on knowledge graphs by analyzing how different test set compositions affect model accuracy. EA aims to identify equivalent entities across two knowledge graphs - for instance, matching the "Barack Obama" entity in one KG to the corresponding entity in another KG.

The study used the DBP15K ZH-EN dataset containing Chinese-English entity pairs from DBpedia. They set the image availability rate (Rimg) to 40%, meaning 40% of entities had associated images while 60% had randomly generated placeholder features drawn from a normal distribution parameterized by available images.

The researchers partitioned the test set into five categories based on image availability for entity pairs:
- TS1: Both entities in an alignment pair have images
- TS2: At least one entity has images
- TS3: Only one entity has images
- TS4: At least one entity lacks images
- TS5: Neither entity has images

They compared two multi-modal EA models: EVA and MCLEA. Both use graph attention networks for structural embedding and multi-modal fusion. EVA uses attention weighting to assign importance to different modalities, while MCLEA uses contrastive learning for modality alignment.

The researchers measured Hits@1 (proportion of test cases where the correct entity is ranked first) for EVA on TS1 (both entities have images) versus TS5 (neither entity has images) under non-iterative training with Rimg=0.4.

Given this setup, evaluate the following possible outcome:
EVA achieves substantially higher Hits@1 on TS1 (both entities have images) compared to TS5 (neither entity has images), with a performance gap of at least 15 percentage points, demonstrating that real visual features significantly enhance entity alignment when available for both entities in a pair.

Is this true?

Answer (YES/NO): NO